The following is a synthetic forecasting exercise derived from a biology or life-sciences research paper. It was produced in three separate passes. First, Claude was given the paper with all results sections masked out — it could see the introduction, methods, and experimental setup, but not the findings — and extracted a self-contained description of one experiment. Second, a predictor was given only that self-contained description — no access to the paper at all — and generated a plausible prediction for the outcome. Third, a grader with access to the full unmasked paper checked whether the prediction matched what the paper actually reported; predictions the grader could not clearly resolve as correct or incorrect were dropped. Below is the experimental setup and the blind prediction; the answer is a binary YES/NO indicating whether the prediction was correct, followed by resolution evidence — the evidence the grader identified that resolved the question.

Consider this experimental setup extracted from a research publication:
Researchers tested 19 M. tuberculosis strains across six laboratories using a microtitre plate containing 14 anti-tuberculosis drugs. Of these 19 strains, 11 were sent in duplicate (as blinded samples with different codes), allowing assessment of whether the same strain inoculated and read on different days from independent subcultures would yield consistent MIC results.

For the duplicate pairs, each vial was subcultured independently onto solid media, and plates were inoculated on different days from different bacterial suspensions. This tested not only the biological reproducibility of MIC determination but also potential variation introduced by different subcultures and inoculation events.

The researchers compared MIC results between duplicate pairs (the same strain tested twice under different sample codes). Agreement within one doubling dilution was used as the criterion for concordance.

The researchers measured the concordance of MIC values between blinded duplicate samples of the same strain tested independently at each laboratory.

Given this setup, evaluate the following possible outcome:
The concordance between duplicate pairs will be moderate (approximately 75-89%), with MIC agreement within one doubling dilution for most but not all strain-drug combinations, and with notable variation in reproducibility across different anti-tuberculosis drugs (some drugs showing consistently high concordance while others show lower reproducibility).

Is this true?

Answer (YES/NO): NO